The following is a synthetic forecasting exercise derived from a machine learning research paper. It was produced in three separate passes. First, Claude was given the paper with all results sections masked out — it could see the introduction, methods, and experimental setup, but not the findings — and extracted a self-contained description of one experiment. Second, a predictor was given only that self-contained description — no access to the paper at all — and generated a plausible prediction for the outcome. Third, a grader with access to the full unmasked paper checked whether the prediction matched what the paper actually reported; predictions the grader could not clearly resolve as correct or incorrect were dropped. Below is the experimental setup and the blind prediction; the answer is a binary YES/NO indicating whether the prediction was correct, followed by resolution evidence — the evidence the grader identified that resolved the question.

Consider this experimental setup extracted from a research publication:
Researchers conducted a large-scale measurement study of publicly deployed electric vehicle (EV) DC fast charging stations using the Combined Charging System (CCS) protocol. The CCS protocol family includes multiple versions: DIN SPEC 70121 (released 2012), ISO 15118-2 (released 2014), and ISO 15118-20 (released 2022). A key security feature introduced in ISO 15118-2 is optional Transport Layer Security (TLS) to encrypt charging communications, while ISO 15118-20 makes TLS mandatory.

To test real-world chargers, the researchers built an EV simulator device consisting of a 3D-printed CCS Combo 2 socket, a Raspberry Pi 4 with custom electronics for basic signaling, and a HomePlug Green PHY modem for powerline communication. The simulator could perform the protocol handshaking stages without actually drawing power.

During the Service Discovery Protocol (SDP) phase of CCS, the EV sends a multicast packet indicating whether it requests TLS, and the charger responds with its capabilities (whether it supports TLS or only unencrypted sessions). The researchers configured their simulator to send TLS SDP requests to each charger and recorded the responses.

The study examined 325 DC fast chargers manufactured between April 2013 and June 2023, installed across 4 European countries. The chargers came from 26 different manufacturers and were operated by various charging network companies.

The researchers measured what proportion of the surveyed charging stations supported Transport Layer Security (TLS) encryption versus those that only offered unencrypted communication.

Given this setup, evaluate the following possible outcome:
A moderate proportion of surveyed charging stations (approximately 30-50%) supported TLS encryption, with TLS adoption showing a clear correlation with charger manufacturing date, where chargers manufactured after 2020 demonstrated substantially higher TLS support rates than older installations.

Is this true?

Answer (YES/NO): NO